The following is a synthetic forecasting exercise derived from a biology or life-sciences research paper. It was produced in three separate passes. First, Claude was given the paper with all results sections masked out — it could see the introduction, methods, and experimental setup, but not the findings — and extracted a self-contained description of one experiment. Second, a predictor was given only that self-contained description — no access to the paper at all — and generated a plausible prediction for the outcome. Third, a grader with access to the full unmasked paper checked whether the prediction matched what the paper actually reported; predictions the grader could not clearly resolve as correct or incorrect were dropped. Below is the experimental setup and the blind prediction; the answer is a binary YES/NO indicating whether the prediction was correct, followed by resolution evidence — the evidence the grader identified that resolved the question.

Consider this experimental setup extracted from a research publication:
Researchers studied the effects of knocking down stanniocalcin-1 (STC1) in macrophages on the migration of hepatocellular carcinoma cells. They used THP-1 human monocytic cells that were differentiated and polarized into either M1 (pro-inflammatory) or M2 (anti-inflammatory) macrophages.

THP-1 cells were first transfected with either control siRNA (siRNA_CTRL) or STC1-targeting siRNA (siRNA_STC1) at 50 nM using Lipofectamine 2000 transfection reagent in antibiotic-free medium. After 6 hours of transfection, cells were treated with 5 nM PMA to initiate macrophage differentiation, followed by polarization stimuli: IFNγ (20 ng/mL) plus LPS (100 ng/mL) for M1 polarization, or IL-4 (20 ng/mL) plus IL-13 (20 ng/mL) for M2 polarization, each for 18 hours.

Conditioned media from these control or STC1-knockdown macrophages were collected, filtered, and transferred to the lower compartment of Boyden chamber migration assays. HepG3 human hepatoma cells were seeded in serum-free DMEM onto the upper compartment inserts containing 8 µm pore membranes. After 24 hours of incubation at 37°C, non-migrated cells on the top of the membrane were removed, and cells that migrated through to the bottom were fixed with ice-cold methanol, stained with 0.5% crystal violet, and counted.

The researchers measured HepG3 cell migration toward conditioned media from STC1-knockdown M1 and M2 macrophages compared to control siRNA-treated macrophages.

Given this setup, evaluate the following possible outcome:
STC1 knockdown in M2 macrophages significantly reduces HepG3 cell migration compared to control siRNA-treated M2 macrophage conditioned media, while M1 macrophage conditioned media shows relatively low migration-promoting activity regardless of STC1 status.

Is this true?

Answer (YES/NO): NO